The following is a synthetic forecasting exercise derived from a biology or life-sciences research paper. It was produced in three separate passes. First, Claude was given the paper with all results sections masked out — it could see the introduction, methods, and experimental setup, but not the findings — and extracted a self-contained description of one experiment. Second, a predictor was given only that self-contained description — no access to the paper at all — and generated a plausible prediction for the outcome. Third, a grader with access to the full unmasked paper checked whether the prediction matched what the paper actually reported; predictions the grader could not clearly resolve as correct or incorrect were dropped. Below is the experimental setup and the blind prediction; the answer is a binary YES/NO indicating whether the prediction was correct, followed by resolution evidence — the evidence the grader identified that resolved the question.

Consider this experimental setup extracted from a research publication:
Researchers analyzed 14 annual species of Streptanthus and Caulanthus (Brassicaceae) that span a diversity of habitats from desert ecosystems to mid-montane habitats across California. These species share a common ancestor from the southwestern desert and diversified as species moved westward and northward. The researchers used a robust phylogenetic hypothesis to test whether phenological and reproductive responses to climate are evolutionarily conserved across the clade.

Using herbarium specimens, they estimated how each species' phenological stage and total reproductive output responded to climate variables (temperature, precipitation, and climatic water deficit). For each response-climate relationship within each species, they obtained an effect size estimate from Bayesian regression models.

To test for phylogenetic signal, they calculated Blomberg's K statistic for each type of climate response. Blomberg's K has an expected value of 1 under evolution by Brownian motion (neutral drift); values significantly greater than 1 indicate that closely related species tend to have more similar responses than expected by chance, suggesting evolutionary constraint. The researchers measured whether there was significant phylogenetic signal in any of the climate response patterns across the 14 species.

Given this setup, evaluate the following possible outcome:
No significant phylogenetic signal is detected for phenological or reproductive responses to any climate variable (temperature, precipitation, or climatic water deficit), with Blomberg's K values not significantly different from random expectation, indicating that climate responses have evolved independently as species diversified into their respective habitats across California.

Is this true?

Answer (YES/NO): NO